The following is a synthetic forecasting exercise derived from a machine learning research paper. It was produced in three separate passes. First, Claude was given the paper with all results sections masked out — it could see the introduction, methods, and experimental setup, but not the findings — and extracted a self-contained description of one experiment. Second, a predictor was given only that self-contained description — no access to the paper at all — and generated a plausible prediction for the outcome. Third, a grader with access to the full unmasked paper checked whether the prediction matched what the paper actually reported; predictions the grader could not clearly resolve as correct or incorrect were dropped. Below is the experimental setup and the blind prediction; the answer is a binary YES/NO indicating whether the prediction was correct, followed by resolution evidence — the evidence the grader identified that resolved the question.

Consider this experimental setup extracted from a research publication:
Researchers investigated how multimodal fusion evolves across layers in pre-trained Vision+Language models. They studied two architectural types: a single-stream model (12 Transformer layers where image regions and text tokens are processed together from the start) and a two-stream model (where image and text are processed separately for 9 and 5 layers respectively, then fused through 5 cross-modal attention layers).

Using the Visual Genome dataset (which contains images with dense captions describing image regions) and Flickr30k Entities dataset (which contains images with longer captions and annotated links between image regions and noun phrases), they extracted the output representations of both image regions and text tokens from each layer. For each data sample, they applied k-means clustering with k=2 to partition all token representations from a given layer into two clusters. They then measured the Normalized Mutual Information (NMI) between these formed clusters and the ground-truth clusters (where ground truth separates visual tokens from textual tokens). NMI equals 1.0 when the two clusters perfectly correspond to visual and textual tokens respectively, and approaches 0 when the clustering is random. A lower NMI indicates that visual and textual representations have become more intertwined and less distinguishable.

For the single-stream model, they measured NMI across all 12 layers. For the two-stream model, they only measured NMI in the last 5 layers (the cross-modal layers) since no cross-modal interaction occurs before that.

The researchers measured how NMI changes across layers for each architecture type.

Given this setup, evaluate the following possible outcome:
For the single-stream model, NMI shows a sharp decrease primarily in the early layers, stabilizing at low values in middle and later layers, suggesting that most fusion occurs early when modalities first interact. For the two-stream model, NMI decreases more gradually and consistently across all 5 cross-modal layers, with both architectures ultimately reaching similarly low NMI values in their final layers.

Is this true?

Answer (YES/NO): NO